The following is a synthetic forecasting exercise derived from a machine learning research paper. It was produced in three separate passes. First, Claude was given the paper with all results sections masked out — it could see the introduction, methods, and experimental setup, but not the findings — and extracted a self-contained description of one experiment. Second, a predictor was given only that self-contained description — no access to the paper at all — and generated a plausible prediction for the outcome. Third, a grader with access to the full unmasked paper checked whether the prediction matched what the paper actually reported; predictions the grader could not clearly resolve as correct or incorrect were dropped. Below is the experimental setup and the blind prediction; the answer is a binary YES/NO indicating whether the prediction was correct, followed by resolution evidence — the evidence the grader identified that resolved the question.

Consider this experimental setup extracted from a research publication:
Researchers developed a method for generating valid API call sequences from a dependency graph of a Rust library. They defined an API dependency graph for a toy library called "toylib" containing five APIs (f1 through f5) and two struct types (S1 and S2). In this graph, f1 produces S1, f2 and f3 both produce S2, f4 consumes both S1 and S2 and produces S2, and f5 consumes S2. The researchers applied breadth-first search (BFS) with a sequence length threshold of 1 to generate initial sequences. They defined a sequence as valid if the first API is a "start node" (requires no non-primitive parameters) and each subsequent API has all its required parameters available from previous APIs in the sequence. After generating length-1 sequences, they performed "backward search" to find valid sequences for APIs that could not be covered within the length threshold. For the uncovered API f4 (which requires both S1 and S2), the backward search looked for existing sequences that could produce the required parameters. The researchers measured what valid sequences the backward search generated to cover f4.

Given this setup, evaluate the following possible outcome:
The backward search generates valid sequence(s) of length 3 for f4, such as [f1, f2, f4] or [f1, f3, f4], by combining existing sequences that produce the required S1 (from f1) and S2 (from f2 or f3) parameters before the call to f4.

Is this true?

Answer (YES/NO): YES